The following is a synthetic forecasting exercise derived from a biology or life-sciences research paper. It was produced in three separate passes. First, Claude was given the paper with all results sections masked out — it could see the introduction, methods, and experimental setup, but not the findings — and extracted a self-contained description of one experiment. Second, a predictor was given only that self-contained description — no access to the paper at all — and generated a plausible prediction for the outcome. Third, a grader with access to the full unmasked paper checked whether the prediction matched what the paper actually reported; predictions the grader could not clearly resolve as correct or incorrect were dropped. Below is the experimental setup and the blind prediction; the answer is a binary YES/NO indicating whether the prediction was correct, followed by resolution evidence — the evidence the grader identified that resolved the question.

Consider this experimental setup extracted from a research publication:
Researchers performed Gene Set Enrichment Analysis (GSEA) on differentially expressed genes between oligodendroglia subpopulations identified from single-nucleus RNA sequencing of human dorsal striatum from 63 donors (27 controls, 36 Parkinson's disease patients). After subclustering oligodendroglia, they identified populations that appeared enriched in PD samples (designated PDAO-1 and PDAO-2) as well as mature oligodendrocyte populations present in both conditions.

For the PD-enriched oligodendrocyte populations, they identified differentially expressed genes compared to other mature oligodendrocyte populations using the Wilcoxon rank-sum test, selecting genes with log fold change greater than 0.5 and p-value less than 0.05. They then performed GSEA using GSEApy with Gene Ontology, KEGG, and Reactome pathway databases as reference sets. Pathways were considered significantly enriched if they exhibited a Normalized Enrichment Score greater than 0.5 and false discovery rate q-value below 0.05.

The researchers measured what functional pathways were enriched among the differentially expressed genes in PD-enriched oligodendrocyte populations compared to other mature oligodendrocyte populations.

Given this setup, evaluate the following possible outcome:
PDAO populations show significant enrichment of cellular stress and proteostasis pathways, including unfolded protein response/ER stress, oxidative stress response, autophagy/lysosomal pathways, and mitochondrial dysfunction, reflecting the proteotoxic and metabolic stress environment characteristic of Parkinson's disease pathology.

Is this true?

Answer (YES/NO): NO